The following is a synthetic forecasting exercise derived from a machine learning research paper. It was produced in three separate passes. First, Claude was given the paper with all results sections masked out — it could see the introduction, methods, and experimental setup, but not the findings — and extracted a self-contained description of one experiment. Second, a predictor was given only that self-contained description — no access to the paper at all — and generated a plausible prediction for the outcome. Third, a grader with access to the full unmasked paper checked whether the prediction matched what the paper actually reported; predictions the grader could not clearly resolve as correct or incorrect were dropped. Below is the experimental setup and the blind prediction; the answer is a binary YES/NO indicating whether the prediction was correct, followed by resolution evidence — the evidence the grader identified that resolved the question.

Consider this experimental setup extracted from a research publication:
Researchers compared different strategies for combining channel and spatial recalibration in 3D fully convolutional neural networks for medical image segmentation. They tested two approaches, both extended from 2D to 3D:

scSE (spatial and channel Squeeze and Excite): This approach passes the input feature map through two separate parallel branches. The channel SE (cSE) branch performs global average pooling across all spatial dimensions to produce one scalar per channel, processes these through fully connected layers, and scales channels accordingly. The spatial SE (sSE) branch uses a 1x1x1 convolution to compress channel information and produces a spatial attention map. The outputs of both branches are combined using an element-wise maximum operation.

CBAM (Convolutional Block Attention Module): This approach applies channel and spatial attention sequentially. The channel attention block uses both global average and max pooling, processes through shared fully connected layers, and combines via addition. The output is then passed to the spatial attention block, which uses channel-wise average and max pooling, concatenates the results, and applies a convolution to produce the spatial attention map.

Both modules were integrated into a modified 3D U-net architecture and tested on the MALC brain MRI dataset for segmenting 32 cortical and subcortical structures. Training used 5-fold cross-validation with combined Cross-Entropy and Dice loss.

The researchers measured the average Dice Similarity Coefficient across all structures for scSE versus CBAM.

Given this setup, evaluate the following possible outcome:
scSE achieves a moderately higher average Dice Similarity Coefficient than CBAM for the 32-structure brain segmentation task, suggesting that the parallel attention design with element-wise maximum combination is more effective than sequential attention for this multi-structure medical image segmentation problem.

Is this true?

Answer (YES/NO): NO